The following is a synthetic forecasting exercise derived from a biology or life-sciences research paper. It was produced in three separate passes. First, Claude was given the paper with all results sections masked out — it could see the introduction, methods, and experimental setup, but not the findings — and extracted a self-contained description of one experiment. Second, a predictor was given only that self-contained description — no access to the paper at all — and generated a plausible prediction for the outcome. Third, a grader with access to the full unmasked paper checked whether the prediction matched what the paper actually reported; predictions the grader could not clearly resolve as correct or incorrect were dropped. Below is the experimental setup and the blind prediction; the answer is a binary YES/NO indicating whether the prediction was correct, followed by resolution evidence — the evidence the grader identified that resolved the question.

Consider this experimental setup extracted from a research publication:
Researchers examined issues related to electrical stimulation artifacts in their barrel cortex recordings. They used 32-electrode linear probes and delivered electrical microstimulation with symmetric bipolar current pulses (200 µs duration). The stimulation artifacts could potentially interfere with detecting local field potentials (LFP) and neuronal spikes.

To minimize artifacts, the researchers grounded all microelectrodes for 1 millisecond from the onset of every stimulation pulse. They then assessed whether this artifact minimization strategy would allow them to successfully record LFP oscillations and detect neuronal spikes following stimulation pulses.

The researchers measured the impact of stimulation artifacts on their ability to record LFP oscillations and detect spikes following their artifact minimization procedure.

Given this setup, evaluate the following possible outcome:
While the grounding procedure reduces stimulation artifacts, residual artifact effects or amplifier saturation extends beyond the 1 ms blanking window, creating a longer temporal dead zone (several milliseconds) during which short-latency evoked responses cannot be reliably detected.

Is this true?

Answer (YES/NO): YES